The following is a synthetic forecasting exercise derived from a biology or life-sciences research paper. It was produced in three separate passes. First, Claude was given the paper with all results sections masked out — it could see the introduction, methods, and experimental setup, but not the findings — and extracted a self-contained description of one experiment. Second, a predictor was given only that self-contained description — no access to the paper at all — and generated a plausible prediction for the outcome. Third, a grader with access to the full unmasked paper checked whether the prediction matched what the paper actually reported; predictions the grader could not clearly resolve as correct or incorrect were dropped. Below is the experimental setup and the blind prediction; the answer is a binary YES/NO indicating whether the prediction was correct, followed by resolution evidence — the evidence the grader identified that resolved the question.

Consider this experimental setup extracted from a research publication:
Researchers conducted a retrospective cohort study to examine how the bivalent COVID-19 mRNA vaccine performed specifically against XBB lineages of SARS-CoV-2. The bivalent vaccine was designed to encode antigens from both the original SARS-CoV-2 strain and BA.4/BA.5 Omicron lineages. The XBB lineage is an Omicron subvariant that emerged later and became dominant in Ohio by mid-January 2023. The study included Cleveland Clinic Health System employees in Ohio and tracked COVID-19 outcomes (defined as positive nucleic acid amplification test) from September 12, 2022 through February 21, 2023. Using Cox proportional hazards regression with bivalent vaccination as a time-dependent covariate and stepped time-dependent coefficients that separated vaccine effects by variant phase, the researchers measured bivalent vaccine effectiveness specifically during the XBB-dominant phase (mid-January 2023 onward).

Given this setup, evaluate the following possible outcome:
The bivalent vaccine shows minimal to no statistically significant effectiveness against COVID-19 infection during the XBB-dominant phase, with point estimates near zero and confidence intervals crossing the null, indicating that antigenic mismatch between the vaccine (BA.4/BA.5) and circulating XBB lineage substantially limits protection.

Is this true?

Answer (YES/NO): YES